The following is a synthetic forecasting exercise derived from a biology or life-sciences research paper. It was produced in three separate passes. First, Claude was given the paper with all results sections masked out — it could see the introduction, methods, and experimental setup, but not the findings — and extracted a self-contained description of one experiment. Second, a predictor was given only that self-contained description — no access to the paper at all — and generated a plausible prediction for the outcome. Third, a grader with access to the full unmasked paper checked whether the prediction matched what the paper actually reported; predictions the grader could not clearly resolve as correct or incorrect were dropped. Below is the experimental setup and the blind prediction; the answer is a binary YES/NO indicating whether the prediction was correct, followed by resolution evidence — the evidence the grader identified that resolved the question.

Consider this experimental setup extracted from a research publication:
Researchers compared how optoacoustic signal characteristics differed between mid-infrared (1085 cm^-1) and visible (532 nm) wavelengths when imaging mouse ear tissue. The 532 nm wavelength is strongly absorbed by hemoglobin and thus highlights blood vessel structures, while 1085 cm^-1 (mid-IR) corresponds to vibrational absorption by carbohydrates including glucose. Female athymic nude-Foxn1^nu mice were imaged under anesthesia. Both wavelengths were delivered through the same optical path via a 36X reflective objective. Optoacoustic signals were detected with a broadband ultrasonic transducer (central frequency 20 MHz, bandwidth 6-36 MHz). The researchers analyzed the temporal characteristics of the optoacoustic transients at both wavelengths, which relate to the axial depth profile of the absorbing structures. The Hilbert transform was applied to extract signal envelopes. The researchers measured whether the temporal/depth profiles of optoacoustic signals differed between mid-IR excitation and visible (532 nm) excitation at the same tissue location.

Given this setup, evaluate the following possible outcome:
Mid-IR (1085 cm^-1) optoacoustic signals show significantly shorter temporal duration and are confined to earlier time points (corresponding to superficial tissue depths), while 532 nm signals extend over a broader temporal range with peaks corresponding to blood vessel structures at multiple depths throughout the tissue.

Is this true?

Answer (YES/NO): NO